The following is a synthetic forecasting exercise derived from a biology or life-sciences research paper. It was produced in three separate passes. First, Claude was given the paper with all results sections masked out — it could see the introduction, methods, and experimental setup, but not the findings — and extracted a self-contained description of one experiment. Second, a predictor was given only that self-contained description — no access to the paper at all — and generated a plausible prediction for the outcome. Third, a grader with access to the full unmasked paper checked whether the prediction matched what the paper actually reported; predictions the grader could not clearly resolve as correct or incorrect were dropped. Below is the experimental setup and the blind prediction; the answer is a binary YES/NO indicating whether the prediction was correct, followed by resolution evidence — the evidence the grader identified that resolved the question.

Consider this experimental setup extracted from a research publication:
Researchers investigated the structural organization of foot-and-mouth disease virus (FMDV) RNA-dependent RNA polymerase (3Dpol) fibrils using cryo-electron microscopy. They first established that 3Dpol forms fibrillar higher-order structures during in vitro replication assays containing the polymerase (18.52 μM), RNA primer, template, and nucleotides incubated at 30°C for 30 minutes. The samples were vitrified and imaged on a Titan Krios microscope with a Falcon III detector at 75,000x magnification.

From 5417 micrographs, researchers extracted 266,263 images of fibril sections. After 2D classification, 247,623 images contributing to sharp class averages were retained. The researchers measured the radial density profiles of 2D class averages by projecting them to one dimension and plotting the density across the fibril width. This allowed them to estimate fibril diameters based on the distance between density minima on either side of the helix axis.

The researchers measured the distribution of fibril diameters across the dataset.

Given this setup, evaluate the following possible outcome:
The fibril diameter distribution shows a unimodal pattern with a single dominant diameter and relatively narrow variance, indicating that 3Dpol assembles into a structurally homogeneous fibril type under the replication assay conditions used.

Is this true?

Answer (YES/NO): NO